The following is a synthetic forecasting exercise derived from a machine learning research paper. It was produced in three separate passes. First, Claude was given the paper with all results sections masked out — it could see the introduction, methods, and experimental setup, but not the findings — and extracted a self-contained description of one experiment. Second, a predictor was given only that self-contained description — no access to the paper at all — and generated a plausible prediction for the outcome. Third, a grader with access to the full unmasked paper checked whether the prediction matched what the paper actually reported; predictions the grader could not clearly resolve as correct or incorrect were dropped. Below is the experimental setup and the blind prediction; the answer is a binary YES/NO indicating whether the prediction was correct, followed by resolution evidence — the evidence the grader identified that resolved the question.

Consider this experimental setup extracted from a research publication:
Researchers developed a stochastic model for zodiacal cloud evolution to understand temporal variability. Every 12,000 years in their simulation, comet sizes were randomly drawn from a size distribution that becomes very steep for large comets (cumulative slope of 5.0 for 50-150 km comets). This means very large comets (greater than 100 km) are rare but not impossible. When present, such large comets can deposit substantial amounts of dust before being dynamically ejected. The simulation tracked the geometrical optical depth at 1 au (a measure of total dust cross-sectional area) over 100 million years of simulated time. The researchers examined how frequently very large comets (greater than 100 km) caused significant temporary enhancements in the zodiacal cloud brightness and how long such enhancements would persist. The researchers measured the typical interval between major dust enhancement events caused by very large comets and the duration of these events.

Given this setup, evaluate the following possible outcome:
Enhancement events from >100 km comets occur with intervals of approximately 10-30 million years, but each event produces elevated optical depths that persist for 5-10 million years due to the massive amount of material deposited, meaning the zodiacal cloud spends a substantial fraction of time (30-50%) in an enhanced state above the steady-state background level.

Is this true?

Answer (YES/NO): NO